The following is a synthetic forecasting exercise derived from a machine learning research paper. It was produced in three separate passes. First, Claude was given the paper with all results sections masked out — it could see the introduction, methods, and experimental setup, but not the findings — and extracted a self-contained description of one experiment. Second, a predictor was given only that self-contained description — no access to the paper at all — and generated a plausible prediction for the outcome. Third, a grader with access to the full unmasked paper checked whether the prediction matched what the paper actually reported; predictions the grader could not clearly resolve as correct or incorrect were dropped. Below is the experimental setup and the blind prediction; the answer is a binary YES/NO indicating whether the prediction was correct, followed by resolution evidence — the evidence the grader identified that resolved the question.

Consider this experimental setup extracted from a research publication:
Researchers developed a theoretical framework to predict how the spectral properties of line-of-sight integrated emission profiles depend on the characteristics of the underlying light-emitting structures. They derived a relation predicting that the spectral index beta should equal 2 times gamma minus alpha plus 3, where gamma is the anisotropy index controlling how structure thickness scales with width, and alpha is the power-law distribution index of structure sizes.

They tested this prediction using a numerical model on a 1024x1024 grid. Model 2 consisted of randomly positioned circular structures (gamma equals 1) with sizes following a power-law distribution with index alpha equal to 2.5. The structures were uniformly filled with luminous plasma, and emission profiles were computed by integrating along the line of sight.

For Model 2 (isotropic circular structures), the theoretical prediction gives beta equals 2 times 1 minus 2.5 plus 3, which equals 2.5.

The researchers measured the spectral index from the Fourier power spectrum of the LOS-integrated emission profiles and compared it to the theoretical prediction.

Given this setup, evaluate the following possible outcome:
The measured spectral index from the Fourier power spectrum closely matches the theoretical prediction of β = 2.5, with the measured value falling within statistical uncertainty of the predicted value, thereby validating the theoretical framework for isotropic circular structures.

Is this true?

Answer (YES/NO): NO